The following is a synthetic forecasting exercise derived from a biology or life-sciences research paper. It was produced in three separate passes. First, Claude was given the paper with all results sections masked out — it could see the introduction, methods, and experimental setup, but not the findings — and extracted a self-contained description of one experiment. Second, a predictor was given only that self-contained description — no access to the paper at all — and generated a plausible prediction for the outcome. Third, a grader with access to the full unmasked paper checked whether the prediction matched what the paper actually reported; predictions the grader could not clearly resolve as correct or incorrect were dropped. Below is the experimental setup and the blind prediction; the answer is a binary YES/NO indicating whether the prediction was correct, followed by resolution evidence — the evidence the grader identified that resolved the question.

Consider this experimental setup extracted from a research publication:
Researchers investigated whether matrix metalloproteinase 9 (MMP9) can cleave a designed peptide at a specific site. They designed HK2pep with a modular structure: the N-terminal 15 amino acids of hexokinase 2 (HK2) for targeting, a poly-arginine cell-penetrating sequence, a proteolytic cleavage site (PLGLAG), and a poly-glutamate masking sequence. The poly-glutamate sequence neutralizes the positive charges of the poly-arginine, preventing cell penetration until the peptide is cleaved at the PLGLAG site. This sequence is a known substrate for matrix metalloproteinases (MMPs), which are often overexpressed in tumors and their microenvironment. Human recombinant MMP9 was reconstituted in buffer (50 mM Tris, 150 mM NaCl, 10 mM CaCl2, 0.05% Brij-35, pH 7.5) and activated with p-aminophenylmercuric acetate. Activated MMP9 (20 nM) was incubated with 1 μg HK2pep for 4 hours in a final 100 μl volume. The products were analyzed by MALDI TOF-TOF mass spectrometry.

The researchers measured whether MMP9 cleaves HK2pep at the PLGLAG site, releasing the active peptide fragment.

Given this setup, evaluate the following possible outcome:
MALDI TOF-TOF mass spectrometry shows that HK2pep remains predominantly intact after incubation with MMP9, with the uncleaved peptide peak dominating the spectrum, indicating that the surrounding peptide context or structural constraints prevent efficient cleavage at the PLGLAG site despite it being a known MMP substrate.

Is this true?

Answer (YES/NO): NO